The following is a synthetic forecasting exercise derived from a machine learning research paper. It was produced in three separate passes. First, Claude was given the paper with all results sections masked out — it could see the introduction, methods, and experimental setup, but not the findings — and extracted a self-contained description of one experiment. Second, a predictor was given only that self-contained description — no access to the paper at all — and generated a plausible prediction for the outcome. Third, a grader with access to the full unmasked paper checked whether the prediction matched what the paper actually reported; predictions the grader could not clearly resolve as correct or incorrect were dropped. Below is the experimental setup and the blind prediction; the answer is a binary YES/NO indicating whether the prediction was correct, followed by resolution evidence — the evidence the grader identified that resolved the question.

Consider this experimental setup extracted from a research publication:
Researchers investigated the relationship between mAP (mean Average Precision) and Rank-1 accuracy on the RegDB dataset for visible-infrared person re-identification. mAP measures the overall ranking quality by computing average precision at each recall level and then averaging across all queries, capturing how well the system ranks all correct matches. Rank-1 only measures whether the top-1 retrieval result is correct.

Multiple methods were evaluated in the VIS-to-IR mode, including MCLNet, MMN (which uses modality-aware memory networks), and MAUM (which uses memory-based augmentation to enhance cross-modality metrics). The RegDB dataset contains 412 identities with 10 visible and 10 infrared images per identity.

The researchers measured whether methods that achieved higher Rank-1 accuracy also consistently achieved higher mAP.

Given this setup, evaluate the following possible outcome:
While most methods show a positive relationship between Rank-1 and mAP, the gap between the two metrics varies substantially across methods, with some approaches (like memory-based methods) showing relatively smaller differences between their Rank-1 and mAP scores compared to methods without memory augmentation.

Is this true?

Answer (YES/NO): NO